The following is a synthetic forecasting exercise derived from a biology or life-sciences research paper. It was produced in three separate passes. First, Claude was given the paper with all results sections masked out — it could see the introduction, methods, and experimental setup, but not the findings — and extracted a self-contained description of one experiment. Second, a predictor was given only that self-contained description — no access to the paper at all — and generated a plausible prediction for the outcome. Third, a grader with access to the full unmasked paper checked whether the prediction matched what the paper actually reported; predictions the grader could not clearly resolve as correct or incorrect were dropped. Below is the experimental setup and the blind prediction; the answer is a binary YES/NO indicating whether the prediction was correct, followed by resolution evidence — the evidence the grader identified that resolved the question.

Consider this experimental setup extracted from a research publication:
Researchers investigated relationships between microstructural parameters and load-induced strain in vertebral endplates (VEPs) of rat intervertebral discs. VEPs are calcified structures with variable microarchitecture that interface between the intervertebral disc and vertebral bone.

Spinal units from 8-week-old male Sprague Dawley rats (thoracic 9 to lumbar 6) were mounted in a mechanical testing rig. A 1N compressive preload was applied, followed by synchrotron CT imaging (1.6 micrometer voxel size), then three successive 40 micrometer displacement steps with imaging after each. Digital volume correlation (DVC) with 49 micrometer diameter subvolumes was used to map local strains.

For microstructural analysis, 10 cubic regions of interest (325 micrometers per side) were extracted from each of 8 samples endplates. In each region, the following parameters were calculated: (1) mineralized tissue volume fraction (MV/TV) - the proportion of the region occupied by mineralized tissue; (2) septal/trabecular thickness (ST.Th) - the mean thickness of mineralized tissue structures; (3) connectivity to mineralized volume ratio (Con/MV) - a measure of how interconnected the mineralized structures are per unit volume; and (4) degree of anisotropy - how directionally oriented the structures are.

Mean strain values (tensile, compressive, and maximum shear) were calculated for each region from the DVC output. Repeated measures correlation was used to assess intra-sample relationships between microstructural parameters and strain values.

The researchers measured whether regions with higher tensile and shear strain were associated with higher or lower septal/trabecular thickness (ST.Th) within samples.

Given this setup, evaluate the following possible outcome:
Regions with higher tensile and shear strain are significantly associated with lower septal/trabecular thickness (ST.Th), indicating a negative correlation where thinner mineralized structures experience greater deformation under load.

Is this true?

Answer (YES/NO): NO